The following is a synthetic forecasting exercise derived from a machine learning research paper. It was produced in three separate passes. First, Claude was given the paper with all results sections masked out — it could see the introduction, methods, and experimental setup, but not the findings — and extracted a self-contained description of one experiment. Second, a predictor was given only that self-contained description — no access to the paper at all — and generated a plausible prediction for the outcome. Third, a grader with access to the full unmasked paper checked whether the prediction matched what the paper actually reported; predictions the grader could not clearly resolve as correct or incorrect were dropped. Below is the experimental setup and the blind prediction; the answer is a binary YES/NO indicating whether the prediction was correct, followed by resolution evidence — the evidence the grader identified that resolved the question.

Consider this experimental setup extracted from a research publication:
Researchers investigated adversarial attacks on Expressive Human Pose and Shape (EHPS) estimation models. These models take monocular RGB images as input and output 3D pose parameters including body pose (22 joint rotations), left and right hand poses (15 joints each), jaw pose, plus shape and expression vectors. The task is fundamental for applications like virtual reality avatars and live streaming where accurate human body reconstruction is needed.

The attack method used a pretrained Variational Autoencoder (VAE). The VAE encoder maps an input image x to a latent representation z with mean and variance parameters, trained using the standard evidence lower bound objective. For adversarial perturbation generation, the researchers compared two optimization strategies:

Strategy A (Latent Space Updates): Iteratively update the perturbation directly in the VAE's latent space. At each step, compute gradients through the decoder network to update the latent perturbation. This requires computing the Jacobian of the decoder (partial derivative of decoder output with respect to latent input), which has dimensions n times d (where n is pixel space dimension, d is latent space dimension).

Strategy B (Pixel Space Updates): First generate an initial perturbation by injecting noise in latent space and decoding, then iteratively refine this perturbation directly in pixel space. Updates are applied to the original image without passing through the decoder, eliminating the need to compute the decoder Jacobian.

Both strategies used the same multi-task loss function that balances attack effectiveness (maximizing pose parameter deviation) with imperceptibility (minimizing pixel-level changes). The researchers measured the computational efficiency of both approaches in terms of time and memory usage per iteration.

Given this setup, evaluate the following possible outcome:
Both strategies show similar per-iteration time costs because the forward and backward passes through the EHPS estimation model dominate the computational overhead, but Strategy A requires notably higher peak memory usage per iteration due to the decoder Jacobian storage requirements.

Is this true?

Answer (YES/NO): NO